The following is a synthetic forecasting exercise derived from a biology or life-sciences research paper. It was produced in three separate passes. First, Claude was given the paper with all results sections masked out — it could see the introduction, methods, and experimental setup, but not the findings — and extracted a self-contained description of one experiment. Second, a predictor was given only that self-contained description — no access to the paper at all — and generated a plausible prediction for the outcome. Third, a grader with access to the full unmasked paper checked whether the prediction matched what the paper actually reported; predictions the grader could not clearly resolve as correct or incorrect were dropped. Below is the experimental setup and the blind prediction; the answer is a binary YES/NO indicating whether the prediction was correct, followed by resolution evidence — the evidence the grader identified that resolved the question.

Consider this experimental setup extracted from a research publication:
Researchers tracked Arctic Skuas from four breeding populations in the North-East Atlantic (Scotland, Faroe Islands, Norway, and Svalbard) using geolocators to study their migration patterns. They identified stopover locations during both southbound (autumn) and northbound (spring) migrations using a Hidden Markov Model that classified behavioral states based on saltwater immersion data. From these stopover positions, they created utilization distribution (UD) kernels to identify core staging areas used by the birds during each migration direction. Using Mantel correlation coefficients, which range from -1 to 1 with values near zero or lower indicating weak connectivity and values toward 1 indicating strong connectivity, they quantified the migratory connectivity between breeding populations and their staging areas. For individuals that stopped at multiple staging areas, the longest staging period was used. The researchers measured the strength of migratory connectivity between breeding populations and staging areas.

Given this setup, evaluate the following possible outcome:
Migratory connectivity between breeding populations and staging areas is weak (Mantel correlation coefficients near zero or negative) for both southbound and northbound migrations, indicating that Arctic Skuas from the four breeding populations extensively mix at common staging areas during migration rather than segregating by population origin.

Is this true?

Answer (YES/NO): YES